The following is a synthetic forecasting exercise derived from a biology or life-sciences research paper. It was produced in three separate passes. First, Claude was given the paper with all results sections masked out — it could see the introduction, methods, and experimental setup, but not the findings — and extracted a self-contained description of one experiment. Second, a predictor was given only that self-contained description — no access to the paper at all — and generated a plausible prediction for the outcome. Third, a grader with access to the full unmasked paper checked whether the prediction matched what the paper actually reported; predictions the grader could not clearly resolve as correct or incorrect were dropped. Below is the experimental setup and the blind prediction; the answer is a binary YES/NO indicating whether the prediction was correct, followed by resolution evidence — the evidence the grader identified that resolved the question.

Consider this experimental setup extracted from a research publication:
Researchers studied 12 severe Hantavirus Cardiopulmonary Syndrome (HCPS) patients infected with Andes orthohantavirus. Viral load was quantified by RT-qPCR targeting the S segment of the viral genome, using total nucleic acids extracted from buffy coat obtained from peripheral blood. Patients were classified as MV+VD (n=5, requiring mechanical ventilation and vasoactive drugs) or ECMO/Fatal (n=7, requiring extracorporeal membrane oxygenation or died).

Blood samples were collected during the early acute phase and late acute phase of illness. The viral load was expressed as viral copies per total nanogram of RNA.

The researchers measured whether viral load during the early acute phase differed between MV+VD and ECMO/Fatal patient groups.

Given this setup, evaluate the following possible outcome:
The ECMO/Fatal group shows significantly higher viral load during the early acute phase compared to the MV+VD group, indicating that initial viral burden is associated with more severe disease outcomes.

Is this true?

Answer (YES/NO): NO